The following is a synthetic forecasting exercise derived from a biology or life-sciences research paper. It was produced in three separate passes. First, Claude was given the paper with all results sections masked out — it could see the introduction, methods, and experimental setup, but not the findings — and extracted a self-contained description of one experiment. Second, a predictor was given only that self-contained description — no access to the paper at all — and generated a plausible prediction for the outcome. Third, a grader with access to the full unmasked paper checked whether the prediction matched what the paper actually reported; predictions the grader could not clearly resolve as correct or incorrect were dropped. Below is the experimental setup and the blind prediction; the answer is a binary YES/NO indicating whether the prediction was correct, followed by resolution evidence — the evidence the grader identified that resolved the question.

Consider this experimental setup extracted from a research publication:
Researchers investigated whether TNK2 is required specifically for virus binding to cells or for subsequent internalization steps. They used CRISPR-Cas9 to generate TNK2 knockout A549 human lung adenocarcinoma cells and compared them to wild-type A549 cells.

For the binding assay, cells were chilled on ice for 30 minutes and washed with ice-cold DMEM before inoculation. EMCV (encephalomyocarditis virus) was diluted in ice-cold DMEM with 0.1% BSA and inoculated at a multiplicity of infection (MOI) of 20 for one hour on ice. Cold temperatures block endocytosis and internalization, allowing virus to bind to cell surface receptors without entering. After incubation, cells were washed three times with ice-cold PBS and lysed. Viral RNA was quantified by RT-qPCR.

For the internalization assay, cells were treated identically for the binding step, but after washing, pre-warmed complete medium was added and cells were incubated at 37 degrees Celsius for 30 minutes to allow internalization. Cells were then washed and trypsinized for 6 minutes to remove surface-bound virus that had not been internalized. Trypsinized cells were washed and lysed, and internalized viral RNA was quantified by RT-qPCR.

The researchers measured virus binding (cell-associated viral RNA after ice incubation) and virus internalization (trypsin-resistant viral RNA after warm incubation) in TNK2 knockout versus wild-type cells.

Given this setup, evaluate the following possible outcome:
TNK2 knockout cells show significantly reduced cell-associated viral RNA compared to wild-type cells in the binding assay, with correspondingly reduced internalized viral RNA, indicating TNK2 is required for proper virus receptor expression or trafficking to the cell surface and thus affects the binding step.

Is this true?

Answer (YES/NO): NO